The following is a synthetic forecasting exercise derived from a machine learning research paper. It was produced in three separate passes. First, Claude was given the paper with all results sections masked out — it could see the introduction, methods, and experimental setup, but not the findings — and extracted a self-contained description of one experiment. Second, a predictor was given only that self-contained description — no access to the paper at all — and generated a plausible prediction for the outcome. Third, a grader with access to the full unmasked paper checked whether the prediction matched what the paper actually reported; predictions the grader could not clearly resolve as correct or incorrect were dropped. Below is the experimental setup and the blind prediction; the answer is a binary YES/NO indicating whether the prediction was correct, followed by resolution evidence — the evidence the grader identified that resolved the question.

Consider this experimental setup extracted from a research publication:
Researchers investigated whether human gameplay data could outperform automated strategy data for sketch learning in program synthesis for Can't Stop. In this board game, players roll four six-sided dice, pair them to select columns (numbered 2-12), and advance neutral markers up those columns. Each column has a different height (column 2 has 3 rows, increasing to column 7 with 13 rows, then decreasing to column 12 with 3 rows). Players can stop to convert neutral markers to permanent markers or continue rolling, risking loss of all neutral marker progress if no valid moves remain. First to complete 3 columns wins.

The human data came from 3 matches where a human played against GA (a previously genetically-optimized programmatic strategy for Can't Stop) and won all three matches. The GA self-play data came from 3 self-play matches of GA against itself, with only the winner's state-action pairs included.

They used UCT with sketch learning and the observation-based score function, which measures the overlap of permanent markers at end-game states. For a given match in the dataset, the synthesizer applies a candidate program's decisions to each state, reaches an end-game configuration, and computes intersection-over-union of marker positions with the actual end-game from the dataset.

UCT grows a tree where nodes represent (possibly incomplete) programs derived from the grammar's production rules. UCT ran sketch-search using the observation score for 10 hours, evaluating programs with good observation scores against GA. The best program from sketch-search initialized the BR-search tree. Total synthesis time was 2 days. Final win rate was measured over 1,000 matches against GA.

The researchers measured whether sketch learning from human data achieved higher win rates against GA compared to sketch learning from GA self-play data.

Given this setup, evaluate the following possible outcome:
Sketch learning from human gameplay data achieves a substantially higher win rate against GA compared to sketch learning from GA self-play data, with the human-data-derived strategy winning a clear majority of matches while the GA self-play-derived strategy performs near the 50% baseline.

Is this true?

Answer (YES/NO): NO